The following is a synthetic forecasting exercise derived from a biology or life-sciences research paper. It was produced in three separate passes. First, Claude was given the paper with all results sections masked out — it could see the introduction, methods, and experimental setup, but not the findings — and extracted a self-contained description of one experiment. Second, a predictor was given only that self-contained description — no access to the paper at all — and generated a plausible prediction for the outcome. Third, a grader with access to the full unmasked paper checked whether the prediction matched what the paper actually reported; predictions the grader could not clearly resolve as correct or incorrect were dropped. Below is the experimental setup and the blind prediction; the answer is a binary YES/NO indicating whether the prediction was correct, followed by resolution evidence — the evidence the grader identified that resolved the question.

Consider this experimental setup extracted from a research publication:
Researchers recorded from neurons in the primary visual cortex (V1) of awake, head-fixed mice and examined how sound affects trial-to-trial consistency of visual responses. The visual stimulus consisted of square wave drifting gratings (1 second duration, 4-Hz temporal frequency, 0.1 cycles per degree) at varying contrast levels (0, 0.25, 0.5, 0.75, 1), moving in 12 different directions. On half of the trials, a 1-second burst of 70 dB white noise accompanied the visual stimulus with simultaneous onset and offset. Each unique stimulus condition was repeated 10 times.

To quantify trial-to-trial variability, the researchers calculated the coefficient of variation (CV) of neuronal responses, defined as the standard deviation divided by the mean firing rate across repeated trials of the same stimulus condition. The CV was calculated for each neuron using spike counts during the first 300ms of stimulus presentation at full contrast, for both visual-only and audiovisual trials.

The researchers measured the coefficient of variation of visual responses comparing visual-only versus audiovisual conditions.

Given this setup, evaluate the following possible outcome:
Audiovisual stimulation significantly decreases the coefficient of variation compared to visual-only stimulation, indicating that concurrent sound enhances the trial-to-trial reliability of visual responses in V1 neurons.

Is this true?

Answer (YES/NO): YES